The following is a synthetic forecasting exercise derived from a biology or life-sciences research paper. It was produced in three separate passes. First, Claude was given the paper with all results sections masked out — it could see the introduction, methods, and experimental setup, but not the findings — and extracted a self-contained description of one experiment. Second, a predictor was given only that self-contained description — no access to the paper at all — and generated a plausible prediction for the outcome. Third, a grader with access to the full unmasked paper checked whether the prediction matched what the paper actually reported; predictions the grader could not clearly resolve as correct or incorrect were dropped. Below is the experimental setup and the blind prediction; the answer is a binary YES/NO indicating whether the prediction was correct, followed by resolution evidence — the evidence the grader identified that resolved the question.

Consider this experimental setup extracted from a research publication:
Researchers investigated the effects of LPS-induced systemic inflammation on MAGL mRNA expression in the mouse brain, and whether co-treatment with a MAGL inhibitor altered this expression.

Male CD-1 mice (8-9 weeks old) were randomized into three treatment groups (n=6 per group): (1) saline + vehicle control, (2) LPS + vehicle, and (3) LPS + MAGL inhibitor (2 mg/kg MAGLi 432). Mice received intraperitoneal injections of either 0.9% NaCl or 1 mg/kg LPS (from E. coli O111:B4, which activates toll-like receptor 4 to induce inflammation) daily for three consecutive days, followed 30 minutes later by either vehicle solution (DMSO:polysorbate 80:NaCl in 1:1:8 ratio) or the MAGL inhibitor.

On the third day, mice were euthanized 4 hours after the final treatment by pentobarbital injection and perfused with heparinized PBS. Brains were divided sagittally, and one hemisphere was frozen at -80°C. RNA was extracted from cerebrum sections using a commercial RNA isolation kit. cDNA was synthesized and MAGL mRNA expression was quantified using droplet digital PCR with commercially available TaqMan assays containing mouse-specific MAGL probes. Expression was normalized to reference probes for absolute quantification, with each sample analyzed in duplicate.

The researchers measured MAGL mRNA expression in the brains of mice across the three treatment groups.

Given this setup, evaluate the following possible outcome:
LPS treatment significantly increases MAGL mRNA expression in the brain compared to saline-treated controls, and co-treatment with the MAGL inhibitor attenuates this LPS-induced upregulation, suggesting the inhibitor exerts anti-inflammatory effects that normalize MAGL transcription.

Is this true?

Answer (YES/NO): NO